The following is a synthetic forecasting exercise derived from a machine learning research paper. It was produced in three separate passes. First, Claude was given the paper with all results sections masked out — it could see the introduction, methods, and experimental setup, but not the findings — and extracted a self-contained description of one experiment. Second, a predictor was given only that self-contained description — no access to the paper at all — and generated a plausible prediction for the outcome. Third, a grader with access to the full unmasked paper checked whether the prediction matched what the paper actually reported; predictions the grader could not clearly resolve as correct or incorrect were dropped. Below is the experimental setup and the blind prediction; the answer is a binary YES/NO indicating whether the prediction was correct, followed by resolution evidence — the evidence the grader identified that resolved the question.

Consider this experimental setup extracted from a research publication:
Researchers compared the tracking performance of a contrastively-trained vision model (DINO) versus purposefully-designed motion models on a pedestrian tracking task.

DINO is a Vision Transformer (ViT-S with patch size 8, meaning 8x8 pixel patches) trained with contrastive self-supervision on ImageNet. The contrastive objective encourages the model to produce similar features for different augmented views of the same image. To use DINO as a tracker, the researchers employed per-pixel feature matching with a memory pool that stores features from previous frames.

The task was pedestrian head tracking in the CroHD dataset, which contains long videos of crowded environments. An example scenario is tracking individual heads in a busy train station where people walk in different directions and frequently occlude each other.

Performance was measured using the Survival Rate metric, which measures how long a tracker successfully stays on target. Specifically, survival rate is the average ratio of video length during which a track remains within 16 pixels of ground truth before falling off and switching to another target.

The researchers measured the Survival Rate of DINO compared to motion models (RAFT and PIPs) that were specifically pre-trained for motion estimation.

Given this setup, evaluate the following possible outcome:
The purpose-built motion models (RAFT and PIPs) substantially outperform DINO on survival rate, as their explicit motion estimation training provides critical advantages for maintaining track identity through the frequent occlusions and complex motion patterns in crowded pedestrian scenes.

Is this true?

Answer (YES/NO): YES